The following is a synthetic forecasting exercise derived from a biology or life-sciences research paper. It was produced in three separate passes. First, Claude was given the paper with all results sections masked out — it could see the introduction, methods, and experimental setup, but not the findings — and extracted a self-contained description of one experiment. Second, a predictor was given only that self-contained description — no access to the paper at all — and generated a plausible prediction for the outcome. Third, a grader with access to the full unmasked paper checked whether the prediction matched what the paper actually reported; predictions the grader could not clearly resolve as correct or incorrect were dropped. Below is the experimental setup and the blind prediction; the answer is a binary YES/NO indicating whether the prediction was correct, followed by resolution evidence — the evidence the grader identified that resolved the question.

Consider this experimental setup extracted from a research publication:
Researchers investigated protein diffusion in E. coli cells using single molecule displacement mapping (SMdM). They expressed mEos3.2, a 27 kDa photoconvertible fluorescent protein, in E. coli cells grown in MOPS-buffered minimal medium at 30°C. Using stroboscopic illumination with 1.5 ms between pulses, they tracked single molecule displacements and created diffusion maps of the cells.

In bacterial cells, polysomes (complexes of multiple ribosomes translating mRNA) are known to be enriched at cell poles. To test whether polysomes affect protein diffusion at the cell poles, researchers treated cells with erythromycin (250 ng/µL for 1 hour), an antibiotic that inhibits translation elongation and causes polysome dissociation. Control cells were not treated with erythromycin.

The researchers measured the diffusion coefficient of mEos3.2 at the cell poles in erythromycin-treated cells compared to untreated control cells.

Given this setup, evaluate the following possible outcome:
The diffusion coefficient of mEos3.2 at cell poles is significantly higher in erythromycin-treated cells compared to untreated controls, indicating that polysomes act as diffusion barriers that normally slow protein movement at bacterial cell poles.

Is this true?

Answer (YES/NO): NO